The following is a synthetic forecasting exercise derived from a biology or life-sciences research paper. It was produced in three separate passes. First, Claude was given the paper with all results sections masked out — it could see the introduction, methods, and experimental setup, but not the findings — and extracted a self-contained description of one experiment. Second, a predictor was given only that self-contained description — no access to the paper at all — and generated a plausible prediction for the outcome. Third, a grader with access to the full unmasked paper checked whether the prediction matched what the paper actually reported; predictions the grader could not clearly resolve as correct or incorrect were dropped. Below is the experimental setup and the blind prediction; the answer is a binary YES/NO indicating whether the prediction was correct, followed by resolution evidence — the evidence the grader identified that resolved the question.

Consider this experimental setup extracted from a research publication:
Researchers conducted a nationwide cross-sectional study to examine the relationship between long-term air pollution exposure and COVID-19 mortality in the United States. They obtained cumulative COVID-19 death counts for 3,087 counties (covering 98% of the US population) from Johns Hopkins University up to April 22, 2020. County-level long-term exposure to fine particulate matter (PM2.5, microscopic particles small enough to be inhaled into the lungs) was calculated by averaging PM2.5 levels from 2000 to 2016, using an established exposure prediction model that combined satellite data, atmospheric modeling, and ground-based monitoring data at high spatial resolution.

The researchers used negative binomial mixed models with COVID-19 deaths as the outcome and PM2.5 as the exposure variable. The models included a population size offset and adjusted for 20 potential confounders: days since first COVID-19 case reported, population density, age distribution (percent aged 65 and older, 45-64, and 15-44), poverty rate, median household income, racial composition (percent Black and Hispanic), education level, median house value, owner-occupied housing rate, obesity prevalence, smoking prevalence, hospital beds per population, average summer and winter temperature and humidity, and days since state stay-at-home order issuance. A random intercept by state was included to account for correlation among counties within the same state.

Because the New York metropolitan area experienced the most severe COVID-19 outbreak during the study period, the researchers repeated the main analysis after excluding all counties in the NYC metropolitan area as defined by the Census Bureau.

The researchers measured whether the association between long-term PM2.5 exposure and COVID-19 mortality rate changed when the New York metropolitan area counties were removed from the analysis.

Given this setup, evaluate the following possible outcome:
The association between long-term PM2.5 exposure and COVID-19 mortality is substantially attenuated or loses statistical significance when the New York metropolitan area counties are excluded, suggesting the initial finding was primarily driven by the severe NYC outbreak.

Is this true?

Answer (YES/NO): NO